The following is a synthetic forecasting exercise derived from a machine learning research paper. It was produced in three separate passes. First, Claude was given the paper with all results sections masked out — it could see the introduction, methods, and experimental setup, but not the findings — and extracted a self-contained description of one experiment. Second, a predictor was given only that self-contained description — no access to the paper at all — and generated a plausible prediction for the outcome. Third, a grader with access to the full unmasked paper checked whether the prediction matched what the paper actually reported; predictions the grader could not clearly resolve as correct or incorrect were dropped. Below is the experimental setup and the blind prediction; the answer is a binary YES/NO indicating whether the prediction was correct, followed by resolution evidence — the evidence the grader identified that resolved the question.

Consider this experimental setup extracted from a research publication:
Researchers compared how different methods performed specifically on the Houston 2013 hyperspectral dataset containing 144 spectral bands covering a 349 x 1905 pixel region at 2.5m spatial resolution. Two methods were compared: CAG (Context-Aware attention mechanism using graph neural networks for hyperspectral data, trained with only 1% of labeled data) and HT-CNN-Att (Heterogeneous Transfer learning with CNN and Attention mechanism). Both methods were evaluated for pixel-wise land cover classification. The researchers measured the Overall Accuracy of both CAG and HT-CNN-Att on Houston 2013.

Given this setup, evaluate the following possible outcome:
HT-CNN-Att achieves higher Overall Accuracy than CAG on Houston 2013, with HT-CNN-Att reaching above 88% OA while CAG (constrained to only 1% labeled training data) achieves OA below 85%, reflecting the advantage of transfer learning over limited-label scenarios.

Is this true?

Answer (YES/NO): NO